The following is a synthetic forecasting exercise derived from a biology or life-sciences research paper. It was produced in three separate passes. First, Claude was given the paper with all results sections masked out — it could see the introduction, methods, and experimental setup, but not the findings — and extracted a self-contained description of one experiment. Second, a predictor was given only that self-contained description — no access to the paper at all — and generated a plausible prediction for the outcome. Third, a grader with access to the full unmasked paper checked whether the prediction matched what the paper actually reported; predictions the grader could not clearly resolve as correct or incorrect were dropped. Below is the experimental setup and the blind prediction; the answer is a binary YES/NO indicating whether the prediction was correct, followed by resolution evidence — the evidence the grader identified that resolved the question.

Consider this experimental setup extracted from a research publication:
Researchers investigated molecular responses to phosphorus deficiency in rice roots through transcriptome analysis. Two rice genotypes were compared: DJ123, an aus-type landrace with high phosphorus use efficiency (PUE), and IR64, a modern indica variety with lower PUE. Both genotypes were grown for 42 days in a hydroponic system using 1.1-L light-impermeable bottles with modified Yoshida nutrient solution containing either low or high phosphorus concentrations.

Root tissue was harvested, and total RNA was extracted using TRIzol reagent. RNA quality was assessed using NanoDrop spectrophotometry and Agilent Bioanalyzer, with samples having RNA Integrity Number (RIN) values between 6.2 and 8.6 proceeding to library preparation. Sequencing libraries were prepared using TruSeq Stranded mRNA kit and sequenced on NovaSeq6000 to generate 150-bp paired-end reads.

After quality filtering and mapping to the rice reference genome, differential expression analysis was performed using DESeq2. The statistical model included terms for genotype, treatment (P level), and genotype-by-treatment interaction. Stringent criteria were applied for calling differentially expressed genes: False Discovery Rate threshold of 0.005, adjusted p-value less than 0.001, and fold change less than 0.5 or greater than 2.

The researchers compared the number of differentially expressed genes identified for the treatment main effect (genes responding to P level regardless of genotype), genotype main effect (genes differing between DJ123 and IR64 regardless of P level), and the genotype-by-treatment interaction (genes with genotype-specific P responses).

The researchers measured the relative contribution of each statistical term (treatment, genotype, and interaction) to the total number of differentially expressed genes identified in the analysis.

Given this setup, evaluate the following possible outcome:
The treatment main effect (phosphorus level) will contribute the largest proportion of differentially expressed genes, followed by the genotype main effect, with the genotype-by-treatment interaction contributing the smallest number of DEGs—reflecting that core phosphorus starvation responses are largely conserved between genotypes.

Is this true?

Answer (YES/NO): NO